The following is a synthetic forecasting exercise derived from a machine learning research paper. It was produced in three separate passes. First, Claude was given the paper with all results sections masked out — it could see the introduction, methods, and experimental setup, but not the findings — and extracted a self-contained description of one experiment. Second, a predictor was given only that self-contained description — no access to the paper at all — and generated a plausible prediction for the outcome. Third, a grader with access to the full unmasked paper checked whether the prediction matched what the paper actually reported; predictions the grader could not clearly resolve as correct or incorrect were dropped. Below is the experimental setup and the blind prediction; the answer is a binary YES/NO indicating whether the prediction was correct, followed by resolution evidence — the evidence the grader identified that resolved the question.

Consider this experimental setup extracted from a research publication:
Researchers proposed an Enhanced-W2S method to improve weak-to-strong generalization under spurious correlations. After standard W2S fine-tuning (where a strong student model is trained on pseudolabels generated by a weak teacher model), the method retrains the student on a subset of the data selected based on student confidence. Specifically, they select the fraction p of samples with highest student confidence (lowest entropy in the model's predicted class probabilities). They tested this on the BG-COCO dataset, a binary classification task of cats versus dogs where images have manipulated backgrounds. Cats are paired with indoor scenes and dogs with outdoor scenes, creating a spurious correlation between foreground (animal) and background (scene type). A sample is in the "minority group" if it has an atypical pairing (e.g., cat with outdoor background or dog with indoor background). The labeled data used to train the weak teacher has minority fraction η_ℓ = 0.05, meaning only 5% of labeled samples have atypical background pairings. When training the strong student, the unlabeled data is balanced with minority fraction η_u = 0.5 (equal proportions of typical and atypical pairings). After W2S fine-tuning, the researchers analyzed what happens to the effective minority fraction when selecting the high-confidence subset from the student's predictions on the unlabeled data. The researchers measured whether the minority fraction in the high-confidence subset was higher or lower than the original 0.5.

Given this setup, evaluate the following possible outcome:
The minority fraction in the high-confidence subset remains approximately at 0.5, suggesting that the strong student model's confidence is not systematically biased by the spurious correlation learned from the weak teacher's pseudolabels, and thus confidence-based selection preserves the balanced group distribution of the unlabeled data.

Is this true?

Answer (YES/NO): NO